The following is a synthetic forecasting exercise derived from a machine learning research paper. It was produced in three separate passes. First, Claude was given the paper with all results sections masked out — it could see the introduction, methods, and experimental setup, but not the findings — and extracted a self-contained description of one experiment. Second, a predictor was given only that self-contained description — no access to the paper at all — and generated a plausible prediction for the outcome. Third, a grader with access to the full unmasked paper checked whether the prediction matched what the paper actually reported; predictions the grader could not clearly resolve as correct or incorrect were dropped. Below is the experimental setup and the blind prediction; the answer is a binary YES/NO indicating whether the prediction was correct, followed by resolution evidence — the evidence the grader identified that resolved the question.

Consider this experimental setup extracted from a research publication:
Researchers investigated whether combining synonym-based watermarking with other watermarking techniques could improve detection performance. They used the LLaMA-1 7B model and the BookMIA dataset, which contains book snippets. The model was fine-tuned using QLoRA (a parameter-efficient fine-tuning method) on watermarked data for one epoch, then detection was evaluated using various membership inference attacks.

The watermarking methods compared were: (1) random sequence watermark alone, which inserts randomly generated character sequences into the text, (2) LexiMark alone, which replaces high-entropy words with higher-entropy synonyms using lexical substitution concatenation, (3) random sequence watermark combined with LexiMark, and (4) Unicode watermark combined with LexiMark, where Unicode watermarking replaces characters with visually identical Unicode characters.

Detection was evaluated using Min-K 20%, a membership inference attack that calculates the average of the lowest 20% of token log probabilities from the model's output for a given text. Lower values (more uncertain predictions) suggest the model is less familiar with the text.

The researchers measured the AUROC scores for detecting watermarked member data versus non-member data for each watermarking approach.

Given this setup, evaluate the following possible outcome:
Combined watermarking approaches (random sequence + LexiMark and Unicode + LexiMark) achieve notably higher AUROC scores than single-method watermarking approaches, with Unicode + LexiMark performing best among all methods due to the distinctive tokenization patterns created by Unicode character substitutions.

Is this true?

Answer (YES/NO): NO